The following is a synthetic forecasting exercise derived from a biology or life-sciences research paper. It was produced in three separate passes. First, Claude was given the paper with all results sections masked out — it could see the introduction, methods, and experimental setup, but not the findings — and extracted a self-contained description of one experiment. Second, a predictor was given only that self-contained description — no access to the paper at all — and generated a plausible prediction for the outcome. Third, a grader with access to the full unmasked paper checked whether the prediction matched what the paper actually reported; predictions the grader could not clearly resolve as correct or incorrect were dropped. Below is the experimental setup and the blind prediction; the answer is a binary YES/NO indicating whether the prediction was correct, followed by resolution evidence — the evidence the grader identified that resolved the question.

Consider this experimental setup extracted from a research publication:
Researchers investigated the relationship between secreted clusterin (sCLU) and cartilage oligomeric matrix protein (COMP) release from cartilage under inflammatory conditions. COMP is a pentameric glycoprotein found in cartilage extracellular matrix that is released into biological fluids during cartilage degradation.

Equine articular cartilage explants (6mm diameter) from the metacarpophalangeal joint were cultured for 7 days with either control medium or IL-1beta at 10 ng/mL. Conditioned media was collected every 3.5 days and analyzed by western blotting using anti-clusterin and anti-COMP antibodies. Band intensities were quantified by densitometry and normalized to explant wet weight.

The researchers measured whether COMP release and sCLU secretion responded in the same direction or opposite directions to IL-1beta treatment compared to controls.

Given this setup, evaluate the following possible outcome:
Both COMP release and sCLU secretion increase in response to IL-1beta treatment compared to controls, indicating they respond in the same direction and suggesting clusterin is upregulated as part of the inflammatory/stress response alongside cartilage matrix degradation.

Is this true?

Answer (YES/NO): NO